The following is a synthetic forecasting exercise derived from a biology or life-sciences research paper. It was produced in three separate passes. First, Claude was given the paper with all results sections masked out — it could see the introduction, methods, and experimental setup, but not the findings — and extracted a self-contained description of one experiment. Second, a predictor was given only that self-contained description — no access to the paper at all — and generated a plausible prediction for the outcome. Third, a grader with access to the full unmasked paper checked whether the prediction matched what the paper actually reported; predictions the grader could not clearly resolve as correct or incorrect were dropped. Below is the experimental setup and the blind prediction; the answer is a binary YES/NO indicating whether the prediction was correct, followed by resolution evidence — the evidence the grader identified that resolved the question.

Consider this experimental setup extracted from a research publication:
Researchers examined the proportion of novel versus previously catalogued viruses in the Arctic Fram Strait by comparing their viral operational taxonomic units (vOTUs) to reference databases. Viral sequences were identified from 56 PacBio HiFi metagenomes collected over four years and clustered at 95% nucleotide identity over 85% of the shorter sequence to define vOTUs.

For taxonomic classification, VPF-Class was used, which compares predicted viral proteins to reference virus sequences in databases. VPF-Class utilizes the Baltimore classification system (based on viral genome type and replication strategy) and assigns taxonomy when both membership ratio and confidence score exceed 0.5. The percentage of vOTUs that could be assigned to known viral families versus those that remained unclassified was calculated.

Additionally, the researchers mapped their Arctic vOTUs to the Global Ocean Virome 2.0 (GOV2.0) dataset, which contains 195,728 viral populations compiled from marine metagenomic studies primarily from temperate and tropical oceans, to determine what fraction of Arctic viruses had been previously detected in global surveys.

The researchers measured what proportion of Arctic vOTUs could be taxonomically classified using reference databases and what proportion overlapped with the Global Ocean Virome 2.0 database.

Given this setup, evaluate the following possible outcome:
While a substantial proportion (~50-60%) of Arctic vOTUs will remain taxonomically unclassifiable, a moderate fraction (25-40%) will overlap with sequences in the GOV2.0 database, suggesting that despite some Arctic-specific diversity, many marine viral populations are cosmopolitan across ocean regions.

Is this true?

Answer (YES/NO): NO